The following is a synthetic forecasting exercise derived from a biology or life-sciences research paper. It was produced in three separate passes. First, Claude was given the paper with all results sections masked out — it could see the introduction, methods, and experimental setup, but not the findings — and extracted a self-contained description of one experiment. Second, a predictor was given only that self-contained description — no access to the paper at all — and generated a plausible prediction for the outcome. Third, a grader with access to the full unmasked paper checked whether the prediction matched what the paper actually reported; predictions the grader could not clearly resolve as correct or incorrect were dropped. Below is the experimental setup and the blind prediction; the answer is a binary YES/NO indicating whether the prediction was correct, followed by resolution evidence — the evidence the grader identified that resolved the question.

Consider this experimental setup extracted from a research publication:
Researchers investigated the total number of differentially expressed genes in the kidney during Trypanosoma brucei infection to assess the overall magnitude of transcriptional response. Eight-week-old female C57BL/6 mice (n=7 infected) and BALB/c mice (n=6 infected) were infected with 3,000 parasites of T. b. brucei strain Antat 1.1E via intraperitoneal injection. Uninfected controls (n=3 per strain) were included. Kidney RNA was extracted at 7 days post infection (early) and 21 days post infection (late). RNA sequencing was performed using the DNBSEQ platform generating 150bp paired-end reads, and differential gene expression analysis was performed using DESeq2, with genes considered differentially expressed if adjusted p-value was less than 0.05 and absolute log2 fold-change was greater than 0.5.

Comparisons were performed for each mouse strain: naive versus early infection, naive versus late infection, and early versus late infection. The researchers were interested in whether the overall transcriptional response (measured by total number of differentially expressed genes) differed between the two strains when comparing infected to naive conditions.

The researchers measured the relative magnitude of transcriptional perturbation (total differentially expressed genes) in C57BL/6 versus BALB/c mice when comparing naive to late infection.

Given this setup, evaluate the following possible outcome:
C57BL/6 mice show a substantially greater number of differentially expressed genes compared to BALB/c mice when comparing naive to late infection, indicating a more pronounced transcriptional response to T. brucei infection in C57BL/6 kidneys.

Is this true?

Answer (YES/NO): YES